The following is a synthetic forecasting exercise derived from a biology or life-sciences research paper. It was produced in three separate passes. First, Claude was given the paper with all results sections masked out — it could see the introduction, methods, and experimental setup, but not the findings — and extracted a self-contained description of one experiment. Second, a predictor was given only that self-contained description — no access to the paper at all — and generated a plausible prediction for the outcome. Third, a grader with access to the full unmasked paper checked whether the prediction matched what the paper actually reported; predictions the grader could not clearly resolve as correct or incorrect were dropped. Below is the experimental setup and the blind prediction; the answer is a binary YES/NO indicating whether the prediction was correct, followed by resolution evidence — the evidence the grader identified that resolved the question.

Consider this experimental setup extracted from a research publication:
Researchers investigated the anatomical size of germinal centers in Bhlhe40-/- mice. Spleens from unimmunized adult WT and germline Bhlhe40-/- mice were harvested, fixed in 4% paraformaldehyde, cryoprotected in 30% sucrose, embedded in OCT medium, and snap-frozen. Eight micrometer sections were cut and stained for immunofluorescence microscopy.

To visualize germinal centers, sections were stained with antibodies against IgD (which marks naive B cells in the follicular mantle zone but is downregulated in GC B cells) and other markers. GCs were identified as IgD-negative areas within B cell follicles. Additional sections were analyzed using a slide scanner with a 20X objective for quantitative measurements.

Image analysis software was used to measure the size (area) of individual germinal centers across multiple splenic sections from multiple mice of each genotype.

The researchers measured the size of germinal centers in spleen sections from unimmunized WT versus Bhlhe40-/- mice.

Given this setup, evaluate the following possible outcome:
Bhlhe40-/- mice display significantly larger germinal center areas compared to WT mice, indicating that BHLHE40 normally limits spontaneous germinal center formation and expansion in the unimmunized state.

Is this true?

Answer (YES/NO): YES